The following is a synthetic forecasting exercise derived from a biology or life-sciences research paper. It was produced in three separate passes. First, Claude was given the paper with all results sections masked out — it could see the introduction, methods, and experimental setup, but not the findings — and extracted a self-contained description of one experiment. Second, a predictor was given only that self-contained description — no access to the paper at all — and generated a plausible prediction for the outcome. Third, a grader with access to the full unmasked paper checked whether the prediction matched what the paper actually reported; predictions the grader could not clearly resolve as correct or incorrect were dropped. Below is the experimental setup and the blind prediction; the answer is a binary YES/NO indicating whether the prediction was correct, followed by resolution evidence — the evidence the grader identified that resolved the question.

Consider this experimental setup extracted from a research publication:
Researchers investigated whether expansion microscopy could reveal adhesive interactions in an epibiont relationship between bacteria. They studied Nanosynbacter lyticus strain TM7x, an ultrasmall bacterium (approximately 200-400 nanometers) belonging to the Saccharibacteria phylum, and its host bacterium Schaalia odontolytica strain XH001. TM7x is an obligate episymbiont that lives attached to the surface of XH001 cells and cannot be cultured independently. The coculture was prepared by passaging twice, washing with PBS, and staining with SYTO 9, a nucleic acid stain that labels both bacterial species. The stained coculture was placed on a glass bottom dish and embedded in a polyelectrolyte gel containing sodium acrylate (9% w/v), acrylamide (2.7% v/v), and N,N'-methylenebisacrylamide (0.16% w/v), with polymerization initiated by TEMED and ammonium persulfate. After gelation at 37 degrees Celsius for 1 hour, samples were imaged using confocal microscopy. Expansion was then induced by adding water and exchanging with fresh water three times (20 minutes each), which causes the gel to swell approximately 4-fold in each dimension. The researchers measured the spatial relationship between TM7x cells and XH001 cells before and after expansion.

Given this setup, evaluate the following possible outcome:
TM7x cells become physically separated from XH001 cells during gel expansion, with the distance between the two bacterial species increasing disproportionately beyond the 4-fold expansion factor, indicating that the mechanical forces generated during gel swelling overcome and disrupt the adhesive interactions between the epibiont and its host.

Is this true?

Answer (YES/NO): NO